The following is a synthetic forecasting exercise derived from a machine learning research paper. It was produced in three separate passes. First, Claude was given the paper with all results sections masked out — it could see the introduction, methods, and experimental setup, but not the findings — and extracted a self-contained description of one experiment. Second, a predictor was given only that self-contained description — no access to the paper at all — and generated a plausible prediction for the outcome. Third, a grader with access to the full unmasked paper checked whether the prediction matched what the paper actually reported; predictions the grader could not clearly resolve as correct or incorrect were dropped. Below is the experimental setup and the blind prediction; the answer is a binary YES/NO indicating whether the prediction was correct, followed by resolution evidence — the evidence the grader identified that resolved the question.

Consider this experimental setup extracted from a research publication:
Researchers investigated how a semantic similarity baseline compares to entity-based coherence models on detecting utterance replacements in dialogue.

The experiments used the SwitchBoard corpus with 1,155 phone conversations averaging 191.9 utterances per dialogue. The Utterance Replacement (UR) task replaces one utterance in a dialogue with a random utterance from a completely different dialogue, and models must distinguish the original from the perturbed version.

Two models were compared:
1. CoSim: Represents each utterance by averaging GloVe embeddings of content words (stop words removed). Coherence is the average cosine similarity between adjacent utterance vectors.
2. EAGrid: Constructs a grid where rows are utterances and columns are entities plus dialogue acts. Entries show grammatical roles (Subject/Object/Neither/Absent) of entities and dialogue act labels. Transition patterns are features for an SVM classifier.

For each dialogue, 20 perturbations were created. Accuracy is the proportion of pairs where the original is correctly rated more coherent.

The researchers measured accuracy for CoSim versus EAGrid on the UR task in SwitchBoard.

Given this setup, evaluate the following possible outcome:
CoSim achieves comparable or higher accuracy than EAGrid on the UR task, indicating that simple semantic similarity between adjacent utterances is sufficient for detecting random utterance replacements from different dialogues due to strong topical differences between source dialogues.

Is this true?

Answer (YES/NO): NO